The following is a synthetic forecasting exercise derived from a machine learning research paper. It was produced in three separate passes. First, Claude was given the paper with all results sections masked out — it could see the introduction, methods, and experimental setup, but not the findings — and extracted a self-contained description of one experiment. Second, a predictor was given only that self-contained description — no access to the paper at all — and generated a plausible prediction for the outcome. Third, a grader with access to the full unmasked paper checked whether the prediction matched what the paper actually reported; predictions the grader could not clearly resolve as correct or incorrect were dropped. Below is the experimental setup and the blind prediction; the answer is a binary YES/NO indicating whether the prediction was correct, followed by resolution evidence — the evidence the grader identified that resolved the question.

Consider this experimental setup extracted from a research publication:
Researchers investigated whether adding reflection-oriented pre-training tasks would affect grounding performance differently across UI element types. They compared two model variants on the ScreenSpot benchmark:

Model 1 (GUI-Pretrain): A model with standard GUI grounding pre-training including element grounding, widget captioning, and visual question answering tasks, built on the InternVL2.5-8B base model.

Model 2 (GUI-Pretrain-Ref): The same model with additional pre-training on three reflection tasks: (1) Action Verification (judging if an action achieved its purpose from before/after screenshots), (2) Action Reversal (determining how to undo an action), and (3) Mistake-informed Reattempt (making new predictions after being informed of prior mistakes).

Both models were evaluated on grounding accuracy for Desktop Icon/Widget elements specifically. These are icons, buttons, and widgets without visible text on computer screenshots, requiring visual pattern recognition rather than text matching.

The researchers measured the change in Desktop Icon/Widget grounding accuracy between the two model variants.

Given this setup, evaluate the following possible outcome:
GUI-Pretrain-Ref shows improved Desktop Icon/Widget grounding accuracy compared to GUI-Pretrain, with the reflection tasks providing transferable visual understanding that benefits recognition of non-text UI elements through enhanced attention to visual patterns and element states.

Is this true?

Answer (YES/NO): NO